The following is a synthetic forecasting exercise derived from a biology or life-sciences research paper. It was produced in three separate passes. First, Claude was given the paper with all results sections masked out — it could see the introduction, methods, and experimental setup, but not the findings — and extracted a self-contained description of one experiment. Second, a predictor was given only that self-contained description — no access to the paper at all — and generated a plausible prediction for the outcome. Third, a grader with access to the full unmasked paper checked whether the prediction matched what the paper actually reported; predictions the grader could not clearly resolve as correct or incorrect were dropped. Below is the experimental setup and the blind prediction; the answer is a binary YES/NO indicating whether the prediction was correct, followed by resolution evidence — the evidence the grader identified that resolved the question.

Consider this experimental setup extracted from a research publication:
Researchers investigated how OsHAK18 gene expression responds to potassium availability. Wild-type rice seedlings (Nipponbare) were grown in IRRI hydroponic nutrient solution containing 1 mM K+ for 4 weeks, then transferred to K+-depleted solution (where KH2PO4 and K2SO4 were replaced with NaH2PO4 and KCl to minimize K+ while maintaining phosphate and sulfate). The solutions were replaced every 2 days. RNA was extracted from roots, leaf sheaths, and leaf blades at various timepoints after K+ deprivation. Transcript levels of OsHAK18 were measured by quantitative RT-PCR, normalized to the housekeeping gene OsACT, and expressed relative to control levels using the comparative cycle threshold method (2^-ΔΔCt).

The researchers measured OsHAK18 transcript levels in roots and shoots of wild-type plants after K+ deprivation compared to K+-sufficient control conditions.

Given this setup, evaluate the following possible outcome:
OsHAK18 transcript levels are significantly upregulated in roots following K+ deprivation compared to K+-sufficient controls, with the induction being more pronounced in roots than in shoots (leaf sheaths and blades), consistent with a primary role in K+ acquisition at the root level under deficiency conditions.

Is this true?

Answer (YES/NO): NO